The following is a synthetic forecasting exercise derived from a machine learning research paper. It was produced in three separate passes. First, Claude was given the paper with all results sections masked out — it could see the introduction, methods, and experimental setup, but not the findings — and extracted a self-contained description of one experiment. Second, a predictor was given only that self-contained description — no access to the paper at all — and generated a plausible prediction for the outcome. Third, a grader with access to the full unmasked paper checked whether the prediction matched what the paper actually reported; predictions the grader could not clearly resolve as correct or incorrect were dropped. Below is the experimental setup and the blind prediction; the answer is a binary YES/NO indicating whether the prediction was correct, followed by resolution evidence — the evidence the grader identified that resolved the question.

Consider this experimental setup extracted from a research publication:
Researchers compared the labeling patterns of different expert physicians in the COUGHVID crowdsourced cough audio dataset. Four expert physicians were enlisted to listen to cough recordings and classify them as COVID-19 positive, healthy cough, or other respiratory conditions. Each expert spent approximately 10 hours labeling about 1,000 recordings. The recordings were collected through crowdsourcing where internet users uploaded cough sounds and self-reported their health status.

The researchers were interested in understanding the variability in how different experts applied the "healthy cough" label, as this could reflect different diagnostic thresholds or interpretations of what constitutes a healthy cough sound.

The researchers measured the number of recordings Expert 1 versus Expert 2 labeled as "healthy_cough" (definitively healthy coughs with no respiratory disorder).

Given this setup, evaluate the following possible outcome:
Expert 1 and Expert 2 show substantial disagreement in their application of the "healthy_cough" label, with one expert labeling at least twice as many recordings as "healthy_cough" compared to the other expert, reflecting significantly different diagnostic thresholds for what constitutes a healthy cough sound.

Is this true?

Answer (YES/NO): YES